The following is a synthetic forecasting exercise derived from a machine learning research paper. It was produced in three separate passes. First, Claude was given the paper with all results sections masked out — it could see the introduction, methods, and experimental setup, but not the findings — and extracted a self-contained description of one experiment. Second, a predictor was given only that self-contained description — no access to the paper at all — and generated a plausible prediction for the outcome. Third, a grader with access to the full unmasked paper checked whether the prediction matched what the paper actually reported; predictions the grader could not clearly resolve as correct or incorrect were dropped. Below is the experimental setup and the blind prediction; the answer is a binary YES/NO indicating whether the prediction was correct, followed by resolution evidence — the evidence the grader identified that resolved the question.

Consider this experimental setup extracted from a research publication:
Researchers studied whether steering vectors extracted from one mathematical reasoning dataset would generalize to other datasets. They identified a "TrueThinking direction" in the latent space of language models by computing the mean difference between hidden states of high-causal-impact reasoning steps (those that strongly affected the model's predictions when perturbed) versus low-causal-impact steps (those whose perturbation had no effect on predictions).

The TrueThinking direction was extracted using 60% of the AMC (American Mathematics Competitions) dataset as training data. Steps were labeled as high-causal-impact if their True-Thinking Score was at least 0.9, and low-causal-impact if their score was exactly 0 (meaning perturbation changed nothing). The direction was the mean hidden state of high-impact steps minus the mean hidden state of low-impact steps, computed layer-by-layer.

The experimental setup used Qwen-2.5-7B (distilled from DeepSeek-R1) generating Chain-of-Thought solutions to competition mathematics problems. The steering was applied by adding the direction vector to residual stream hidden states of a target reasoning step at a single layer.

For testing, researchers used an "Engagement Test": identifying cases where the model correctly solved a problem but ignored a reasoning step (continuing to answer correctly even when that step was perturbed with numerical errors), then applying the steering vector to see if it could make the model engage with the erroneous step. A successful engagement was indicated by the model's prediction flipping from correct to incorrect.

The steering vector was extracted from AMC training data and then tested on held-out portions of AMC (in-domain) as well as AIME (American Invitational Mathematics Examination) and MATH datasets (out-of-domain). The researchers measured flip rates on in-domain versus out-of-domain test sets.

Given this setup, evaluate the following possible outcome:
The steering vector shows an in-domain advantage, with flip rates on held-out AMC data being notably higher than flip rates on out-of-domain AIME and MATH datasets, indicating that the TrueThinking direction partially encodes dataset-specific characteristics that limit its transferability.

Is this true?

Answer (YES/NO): NO